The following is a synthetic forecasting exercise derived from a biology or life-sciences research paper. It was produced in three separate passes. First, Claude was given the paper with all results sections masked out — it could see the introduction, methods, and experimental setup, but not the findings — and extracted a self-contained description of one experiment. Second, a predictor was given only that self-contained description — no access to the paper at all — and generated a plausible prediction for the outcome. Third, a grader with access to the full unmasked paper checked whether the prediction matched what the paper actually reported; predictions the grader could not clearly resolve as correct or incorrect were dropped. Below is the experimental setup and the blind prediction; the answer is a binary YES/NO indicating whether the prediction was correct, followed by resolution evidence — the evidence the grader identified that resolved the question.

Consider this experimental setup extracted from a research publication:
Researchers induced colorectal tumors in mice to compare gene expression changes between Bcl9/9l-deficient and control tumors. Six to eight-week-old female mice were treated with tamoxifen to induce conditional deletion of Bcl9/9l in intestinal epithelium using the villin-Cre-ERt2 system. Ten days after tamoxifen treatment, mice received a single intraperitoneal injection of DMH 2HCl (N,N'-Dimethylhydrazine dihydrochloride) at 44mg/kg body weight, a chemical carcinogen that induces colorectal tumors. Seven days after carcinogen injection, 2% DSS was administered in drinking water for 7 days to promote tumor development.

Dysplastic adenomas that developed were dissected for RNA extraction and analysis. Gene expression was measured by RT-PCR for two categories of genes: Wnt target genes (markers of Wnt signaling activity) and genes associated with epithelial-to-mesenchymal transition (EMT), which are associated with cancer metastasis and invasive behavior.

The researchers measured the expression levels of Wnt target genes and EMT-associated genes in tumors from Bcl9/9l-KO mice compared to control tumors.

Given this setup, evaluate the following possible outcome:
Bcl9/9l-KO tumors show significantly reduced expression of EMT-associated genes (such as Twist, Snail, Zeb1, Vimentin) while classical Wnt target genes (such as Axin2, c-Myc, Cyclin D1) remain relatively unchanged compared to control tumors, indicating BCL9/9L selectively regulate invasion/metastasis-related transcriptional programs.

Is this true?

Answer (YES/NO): NO